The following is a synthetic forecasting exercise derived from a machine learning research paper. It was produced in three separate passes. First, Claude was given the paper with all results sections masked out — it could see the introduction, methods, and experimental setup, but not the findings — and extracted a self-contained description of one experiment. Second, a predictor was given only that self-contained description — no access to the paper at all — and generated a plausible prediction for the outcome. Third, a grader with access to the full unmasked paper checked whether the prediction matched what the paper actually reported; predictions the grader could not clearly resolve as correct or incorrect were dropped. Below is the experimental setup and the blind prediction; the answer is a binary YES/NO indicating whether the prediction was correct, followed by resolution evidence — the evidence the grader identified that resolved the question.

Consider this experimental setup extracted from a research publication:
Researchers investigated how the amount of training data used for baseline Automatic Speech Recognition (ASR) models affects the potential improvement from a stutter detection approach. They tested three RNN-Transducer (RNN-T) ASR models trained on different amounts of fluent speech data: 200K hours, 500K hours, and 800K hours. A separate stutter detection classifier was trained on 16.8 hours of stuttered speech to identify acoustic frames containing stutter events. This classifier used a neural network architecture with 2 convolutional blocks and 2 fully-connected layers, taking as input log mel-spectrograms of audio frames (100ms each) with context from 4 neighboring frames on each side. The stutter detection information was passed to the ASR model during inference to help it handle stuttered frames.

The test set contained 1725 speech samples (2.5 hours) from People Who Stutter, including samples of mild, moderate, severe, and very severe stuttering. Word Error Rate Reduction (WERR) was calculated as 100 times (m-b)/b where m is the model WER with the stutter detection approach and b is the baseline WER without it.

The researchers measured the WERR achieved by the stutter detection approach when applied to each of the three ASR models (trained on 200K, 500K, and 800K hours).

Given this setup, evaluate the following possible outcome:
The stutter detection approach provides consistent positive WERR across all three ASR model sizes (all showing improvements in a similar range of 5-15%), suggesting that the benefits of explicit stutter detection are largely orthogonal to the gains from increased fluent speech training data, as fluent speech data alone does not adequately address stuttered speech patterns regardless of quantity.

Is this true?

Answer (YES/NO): NO